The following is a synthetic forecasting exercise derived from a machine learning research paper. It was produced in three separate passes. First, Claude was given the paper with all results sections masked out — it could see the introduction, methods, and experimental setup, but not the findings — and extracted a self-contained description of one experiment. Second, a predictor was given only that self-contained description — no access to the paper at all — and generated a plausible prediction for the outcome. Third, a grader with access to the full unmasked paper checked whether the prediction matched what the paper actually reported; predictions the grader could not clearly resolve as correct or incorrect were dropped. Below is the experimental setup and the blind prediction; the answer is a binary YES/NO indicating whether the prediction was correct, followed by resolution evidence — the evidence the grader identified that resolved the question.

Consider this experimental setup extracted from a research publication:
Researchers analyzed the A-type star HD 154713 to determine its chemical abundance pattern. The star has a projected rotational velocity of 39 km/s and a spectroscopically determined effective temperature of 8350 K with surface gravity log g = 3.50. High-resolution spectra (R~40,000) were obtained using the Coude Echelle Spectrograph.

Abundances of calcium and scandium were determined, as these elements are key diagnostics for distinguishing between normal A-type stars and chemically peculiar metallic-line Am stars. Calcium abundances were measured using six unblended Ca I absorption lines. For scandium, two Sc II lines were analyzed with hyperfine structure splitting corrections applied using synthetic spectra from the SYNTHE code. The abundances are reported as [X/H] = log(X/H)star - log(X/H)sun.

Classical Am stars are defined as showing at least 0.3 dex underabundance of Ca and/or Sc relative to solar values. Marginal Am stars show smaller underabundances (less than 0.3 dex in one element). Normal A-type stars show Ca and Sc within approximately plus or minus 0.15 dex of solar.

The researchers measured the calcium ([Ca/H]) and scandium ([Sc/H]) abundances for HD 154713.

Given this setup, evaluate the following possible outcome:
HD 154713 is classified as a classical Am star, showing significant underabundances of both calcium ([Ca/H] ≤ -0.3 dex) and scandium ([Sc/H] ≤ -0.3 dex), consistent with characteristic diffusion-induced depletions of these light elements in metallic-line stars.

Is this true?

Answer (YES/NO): YES